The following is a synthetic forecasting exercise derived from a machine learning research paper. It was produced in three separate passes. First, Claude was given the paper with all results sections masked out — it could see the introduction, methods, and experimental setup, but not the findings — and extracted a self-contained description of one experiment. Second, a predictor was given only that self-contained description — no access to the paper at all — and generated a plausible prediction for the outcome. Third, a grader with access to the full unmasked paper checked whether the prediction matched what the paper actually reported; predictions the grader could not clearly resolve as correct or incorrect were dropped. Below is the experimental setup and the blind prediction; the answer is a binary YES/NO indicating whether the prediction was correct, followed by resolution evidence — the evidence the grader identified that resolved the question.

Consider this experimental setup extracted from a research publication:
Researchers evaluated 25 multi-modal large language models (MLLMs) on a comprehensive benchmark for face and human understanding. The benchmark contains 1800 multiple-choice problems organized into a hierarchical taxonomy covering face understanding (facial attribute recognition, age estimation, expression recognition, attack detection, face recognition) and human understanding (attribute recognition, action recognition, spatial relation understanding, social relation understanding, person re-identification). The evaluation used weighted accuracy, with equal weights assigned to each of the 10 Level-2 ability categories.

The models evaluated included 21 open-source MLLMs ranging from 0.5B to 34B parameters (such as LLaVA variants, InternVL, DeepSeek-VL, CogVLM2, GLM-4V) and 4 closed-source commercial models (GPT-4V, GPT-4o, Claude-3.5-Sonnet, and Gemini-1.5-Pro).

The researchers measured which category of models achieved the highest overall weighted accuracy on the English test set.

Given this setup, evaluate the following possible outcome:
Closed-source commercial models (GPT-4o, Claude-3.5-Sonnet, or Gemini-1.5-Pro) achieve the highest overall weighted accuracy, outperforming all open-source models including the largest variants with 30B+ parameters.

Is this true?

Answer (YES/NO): NO